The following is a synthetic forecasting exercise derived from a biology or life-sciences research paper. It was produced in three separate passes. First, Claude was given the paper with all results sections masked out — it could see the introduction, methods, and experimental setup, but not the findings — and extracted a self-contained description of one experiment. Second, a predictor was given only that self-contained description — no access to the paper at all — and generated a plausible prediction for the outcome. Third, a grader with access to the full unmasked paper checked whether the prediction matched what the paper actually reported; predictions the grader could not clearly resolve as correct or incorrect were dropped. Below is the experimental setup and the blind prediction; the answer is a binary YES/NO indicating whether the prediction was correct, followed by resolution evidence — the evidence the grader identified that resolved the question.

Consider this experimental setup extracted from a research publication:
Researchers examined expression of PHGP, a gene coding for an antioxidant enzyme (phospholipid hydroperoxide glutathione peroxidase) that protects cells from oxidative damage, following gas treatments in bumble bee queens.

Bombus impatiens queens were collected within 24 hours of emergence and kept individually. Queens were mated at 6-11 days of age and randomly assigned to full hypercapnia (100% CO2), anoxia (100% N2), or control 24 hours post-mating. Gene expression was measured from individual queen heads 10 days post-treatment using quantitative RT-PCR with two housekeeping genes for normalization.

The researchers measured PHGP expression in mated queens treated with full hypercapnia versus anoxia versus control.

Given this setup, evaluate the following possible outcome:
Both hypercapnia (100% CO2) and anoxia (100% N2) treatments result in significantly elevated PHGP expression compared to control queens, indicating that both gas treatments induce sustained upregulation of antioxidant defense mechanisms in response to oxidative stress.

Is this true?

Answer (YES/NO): NO